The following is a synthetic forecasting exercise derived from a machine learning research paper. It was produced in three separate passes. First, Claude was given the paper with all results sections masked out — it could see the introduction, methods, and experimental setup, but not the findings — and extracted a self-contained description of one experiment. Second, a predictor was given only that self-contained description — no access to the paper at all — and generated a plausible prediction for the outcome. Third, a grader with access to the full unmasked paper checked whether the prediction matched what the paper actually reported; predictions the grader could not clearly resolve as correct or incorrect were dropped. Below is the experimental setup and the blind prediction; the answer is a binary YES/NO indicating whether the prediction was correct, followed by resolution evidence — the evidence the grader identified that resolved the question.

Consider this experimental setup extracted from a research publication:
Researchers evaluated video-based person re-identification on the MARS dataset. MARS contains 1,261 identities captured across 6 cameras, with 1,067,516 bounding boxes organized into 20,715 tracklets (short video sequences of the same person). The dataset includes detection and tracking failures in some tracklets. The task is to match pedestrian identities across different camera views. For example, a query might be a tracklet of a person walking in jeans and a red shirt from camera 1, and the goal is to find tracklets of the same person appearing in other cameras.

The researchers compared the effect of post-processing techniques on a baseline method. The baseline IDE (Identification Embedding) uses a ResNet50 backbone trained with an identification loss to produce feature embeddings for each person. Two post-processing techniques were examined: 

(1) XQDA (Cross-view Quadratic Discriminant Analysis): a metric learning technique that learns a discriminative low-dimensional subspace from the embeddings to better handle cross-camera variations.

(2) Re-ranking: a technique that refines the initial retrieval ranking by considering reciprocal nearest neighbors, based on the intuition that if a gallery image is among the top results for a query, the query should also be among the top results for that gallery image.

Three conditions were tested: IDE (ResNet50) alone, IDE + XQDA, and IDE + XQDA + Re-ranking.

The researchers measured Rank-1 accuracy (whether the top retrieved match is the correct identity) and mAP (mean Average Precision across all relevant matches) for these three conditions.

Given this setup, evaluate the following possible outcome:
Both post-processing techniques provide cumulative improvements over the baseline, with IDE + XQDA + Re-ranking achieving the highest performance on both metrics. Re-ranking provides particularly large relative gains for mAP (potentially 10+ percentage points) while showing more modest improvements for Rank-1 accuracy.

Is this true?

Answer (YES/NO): YES